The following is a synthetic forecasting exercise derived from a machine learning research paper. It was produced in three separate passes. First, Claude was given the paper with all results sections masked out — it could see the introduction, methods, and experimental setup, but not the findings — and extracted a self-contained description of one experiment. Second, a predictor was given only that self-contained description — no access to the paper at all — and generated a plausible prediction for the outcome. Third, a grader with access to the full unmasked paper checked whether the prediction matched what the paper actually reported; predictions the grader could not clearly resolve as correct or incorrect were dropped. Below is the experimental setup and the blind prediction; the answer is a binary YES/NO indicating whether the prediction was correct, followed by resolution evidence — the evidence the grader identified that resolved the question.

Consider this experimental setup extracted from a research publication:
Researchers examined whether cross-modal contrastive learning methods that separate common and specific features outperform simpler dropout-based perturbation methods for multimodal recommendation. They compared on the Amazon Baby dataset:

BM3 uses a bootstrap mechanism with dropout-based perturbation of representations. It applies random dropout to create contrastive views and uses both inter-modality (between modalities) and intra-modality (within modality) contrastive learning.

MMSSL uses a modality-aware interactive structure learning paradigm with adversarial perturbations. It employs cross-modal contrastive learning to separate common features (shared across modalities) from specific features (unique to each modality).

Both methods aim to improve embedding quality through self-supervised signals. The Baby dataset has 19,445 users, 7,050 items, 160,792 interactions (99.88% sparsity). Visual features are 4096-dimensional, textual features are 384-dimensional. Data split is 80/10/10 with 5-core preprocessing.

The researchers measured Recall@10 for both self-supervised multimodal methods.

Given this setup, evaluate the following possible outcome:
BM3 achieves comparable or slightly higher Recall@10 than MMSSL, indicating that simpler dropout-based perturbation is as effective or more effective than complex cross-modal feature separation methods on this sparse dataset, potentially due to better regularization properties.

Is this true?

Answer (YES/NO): NO